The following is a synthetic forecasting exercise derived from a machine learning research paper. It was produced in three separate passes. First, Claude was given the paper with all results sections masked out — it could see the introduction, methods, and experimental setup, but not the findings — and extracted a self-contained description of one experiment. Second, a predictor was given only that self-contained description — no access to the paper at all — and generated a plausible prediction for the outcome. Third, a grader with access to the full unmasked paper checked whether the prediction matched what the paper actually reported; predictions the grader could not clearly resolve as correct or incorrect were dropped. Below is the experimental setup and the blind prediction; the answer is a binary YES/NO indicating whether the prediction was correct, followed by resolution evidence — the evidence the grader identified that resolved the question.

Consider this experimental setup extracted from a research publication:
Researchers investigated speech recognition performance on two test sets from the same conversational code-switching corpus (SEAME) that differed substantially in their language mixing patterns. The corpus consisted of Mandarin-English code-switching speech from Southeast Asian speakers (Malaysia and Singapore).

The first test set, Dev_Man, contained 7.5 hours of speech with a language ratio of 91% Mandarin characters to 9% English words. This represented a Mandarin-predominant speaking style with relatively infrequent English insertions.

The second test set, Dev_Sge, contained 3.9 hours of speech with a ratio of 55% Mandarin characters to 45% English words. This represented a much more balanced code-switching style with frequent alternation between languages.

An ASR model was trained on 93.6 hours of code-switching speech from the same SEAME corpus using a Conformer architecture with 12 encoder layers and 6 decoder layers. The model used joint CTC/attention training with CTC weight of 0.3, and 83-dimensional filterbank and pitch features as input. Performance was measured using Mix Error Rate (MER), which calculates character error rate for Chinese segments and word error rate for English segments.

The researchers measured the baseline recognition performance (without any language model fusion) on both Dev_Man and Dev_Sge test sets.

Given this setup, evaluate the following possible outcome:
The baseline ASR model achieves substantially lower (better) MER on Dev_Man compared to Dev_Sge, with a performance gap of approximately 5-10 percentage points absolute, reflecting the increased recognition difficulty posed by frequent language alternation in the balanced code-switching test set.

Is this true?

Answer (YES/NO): YES